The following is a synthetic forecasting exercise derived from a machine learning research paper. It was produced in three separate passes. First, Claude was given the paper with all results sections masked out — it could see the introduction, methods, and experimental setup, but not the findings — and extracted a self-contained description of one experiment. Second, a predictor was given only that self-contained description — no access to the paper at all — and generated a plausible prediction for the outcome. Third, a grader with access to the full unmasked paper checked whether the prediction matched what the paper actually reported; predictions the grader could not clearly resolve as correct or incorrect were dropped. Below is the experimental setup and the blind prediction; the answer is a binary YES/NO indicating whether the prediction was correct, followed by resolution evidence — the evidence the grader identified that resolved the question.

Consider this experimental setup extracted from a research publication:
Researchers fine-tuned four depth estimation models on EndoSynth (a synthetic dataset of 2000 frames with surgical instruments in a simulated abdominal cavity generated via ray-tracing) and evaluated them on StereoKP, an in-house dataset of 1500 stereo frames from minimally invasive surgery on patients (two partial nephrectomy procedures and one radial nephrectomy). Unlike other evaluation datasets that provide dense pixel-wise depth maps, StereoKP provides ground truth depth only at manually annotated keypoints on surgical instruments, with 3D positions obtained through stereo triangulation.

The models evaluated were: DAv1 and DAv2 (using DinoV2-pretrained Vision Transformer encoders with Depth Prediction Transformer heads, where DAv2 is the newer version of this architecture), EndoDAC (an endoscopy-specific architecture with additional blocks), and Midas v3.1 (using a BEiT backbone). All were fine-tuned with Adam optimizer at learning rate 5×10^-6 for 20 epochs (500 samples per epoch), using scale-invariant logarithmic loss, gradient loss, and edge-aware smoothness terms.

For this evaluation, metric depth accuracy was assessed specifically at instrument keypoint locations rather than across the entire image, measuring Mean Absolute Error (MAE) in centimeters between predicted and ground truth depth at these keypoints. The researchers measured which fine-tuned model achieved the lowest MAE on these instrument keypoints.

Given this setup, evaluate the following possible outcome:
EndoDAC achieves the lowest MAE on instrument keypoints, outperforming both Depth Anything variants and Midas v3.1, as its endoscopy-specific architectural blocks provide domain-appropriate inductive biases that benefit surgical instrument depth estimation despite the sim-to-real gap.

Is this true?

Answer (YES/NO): NO